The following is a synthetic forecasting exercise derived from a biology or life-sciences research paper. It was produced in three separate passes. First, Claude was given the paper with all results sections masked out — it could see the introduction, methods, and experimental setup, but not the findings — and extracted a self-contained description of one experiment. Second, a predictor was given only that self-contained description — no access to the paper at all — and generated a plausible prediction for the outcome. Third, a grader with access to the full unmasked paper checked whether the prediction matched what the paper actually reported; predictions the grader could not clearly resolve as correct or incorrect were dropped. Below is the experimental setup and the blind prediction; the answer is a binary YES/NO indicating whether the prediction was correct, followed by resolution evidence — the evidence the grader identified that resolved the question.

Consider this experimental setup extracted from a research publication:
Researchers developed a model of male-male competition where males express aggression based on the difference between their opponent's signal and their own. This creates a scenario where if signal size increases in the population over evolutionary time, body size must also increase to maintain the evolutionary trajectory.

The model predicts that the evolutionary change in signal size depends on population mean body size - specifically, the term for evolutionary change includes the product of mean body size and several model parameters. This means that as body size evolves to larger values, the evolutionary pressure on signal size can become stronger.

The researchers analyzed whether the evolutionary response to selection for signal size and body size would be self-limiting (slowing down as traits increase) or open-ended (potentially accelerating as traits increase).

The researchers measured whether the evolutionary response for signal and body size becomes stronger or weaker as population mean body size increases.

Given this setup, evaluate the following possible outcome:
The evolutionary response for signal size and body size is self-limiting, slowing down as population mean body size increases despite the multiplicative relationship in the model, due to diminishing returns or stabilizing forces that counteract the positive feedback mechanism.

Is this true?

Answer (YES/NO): NO